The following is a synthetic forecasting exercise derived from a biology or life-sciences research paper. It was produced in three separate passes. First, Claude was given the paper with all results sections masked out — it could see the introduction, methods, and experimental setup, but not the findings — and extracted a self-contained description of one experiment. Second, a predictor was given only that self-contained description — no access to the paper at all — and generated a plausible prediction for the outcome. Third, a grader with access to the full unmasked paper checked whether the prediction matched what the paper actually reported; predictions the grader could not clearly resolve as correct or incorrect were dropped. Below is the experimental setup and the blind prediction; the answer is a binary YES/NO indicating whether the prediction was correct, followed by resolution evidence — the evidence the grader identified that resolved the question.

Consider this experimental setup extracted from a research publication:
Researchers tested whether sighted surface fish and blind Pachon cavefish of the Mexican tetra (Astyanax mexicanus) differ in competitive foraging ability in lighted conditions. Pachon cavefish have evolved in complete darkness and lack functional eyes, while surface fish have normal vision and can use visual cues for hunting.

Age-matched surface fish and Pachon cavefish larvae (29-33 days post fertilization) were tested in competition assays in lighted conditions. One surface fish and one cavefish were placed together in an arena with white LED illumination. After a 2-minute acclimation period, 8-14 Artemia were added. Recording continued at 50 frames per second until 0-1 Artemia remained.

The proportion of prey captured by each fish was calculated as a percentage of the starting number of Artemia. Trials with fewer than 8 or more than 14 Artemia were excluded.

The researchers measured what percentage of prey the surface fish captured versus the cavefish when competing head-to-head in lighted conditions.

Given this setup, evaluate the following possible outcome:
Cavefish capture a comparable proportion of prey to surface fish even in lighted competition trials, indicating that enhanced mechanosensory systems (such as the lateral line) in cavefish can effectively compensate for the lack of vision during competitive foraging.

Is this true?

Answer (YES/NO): NO